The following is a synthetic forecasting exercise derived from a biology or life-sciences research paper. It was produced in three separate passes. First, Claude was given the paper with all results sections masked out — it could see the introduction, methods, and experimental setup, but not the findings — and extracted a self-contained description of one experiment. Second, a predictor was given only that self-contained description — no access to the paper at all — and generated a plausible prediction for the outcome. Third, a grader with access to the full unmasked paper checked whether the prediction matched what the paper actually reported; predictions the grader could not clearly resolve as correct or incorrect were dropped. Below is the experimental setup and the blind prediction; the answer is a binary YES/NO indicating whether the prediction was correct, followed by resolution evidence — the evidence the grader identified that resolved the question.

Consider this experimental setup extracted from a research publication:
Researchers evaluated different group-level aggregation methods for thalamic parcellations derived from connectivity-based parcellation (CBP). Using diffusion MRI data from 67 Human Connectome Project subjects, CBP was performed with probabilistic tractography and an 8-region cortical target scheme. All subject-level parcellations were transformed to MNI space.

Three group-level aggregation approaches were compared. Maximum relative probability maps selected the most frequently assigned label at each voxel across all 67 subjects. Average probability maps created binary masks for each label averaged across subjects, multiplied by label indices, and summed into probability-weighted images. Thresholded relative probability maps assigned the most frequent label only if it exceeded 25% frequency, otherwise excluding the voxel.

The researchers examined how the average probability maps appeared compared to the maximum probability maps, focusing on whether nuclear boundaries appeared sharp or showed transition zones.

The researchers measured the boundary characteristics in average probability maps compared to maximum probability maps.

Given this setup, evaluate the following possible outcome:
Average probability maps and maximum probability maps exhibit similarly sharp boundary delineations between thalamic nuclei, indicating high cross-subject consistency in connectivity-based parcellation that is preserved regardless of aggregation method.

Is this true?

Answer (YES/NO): NO